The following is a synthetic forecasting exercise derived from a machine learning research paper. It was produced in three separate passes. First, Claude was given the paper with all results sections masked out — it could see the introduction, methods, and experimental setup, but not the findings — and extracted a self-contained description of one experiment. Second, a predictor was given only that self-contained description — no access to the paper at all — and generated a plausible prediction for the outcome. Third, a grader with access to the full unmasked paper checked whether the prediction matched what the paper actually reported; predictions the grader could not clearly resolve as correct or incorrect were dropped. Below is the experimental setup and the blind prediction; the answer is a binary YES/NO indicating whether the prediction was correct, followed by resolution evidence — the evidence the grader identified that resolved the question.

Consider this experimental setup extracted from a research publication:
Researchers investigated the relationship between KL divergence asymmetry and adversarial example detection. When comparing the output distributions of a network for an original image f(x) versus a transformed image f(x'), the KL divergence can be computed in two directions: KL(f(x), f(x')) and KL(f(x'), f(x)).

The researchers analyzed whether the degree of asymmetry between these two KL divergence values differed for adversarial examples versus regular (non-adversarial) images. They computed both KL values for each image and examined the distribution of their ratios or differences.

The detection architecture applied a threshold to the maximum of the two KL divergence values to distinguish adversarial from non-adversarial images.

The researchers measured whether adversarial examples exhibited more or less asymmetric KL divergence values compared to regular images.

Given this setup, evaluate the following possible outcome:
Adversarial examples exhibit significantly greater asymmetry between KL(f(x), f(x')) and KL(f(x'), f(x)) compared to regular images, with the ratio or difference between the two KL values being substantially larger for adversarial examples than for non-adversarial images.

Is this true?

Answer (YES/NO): YES